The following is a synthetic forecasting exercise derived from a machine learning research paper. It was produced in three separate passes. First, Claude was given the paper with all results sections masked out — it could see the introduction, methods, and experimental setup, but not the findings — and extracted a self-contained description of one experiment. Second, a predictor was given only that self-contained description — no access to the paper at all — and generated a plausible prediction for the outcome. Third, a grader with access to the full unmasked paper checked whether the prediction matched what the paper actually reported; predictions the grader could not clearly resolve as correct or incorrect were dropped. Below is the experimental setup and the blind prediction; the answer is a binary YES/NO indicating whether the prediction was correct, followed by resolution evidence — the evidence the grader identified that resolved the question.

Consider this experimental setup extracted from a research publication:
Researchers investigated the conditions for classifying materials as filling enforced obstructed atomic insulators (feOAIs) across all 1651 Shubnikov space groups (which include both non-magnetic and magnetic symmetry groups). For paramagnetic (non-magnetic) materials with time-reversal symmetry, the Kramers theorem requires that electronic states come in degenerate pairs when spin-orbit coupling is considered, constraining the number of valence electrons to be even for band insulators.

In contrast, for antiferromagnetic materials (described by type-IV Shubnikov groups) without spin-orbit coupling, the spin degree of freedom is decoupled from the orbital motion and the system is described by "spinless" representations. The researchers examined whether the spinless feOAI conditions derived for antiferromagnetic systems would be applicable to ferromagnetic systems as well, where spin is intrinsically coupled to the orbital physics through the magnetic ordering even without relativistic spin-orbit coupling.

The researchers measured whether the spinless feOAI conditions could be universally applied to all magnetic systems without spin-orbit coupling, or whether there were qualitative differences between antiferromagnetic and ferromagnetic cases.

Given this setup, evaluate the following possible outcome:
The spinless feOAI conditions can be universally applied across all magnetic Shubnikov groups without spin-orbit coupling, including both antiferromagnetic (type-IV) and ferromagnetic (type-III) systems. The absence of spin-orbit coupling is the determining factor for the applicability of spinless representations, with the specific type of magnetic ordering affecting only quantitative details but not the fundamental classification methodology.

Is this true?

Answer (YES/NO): NO